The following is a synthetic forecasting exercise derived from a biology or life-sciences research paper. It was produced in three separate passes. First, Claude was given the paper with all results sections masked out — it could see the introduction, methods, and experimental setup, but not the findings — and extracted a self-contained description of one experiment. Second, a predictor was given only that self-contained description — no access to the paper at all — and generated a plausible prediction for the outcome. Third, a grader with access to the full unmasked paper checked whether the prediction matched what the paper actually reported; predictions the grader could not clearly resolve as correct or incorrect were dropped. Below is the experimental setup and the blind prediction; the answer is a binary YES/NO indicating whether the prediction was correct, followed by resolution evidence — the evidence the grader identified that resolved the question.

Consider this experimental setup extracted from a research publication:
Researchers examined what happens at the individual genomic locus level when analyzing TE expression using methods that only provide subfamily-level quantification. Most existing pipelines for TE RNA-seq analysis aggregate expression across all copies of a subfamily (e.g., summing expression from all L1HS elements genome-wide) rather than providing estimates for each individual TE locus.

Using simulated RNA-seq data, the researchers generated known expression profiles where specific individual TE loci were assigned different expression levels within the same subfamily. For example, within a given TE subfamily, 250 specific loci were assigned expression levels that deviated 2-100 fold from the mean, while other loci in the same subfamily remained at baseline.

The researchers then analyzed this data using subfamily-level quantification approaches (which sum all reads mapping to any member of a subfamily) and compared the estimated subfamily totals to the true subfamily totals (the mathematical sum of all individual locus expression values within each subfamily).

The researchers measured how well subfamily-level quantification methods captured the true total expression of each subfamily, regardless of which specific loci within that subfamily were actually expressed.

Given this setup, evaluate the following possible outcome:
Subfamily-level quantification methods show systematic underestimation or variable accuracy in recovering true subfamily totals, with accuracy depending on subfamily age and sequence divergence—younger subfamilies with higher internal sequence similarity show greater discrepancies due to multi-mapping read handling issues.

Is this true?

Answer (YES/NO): NO